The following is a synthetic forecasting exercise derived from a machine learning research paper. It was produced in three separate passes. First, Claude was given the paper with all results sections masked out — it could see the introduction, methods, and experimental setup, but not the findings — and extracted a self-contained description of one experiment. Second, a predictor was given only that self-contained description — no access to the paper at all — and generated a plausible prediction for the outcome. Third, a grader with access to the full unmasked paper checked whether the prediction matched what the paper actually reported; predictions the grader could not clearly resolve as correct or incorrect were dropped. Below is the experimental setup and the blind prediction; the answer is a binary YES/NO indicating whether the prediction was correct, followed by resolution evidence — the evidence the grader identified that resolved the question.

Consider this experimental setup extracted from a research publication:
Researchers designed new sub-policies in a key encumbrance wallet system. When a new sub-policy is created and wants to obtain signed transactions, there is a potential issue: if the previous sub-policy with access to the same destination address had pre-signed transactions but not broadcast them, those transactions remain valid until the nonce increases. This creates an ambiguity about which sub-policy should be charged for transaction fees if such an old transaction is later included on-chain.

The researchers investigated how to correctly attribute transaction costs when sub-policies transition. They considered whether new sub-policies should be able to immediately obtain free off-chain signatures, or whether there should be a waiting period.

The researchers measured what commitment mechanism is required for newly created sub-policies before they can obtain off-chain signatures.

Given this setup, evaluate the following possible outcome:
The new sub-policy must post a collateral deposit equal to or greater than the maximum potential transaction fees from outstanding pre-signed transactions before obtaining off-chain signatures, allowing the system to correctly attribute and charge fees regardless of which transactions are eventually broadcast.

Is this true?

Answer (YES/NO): NO